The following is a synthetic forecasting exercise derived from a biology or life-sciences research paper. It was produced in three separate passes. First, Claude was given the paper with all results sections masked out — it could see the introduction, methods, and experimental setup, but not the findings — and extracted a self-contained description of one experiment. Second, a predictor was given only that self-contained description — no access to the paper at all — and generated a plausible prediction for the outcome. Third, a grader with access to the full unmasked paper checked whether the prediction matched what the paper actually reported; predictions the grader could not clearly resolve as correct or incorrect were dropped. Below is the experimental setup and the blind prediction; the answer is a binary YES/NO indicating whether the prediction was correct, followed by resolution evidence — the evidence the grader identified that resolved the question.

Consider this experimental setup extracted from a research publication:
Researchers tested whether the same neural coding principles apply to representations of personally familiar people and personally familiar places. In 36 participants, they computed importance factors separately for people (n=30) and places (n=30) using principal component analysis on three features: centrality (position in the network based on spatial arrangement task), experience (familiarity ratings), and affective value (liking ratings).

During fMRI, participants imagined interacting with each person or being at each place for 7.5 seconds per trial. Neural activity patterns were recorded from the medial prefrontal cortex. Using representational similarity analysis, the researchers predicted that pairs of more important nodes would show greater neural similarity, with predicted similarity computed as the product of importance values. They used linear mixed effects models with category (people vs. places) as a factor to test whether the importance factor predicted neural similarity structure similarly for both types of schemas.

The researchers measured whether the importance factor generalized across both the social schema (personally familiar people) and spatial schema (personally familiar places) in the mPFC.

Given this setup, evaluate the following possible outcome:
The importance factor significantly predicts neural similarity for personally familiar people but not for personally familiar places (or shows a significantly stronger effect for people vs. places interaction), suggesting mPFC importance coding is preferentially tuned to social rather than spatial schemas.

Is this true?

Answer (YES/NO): NO